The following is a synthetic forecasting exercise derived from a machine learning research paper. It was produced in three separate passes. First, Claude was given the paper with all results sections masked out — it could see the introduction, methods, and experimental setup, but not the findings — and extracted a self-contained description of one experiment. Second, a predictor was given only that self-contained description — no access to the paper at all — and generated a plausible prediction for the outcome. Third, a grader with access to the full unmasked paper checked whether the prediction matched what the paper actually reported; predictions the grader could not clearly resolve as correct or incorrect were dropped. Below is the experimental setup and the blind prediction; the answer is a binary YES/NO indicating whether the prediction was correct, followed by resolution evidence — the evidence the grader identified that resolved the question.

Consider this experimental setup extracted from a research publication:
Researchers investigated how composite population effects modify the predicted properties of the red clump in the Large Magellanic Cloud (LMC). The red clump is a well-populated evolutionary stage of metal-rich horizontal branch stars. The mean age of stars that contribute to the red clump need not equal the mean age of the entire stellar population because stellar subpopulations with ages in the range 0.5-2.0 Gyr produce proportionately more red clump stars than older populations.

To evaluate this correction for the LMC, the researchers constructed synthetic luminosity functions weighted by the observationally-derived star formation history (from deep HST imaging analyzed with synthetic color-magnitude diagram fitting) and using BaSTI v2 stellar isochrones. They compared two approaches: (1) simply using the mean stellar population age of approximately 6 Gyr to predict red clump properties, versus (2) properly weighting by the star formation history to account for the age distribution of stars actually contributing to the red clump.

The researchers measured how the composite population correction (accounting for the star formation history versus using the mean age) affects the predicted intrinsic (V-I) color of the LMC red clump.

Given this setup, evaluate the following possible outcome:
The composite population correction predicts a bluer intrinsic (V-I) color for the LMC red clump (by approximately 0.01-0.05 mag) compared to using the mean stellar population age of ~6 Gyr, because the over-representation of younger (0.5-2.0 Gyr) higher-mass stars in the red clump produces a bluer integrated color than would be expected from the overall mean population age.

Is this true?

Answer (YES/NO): NO